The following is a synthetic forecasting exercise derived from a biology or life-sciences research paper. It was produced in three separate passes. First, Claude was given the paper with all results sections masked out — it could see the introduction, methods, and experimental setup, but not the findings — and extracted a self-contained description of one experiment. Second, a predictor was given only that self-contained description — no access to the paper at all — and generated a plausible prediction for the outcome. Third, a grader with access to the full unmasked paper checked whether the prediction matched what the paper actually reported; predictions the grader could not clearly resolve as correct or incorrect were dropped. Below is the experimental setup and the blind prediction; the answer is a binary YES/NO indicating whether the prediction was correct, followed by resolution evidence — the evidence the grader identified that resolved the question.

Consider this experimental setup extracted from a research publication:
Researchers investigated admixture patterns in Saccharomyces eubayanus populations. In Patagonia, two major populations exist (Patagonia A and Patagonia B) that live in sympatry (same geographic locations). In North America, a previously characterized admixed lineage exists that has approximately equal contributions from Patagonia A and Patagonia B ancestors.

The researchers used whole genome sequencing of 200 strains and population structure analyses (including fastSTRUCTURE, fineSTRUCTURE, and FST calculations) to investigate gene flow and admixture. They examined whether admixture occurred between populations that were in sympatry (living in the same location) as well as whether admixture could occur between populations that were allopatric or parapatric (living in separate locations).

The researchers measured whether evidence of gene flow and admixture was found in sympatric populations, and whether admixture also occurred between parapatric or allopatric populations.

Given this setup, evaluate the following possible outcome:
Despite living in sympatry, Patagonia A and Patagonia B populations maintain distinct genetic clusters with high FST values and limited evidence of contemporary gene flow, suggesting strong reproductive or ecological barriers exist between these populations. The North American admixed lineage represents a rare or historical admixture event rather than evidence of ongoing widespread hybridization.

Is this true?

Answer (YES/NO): NO